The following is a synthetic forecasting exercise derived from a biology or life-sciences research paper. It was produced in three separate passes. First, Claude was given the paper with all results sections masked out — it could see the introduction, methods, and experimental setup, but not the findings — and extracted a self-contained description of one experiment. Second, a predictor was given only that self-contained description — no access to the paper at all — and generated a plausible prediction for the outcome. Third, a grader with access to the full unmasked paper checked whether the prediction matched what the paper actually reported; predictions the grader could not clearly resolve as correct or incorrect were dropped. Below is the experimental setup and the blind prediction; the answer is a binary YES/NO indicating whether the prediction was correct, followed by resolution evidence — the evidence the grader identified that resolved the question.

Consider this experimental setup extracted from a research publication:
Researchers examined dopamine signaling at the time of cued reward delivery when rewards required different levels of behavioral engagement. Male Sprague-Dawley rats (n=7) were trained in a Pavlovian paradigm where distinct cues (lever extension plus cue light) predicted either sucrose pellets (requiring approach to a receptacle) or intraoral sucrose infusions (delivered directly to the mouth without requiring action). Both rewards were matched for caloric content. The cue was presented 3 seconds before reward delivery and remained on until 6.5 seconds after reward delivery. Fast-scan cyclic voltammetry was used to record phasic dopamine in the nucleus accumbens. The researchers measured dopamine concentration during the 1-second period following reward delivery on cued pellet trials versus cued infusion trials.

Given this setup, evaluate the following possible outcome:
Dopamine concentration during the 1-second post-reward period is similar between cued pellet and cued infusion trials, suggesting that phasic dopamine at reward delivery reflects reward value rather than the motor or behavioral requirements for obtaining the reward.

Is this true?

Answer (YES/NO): NO